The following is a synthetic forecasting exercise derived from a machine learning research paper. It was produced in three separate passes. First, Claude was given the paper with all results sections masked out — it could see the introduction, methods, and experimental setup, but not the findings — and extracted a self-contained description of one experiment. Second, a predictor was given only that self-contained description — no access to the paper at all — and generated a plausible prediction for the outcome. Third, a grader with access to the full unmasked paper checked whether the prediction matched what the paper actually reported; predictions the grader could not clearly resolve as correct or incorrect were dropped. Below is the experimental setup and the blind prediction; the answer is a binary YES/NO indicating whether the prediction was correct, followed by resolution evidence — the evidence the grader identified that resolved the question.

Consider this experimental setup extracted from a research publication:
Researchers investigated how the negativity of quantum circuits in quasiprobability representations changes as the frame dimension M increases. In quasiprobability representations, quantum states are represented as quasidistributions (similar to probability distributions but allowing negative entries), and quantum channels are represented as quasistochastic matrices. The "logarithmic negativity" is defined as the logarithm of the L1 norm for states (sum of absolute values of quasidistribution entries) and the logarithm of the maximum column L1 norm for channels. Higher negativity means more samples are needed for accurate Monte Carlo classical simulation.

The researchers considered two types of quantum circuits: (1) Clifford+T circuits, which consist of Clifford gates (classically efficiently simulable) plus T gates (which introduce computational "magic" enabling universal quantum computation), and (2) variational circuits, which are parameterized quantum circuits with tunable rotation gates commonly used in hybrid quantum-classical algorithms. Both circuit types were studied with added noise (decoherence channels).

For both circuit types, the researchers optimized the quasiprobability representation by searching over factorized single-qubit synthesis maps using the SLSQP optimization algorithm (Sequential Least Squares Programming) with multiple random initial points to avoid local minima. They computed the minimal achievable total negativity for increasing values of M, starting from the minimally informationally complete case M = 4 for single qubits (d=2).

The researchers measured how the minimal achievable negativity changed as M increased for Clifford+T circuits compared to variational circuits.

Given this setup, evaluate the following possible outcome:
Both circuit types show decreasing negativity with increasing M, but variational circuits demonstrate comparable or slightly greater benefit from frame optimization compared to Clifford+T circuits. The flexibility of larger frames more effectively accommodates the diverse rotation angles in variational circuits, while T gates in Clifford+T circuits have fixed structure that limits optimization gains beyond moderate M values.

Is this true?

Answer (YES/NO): YES